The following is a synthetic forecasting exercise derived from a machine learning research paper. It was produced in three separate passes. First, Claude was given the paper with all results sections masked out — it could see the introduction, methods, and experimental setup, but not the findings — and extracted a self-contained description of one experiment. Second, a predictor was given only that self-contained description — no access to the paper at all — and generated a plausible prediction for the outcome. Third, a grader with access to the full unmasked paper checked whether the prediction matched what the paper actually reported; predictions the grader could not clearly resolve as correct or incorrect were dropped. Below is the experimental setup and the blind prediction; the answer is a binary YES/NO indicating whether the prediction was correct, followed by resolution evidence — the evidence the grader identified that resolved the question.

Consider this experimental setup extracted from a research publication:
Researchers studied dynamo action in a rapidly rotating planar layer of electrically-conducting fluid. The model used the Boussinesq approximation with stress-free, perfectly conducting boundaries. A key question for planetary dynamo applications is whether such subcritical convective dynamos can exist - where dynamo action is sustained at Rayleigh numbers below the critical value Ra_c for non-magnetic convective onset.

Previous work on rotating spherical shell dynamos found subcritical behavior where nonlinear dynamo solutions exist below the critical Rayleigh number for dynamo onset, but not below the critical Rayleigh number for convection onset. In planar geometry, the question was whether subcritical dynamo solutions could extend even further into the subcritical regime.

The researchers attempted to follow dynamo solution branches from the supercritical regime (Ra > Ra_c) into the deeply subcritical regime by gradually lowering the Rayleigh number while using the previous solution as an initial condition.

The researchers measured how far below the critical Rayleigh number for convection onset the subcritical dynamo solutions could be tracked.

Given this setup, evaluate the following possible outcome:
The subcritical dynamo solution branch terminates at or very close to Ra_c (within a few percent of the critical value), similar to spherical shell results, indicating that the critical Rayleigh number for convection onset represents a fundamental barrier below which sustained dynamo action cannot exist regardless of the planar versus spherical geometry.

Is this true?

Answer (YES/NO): NO